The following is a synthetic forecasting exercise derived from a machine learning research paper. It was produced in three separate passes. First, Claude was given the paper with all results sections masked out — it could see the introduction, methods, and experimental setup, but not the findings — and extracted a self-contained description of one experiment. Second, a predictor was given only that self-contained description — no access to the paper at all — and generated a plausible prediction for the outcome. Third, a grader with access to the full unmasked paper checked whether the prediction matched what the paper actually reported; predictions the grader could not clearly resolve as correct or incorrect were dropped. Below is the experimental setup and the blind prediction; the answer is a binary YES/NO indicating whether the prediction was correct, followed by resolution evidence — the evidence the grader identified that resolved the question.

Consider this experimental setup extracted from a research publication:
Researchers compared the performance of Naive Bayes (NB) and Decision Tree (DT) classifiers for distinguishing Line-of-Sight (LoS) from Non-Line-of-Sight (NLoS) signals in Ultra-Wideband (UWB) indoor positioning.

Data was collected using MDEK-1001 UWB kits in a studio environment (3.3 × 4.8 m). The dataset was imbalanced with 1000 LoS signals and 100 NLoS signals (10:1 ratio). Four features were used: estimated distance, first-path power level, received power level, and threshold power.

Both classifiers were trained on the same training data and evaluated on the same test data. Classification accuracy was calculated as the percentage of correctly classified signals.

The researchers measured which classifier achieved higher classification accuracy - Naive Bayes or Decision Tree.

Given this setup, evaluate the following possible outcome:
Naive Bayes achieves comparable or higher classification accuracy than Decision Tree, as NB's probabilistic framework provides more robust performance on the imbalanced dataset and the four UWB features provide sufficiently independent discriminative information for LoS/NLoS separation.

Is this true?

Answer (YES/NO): YES